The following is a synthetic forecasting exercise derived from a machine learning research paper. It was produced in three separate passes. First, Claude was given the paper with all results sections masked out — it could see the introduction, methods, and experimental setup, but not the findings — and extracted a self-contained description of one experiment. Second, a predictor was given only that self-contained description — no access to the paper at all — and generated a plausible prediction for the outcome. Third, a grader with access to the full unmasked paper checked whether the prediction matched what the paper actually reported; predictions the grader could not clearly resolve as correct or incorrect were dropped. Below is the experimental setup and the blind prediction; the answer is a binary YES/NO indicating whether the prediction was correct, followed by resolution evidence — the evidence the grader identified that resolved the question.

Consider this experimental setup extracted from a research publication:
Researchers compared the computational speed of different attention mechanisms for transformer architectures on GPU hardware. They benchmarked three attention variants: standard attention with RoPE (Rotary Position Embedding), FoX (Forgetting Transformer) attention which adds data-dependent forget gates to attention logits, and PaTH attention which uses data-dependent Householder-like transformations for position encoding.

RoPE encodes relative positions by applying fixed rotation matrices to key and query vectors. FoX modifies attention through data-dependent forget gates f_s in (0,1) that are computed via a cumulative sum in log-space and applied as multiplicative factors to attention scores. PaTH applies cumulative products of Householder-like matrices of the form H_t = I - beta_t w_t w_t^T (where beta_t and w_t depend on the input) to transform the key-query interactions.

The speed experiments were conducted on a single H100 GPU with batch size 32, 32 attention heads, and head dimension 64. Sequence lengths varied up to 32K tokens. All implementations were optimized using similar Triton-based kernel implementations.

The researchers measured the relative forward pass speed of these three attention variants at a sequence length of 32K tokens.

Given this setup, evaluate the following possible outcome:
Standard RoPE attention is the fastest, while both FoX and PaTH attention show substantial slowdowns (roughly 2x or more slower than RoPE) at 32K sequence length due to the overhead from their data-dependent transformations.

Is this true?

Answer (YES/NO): NO